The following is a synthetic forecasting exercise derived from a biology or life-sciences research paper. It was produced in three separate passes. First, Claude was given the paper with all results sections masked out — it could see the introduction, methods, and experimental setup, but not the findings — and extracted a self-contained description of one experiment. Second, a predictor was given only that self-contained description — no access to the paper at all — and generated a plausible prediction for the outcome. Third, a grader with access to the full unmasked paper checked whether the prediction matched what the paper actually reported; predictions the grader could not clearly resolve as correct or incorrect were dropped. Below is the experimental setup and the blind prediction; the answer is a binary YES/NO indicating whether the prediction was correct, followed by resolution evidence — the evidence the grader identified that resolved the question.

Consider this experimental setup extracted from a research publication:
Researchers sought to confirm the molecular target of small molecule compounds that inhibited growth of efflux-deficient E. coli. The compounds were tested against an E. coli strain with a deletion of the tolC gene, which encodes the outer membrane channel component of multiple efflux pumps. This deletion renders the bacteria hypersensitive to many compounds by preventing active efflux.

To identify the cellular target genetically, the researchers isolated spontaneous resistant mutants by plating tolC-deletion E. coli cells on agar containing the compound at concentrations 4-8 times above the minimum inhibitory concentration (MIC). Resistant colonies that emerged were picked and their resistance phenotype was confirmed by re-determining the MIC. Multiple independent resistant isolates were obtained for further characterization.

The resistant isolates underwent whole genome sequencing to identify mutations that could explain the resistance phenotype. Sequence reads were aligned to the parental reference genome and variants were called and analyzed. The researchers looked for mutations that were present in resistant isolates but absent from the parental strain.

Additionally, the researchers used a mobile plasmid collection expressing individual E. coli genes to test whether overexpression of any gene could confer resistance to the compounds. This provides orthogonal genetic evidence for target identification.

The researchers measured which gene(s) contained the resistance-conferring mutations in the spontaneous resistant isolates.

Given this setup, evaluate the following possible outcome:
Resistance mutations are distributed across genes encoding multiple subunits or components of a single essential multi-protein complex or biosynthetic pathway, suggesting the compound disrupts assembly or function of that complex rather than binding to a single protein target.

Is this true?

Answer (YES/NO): NO